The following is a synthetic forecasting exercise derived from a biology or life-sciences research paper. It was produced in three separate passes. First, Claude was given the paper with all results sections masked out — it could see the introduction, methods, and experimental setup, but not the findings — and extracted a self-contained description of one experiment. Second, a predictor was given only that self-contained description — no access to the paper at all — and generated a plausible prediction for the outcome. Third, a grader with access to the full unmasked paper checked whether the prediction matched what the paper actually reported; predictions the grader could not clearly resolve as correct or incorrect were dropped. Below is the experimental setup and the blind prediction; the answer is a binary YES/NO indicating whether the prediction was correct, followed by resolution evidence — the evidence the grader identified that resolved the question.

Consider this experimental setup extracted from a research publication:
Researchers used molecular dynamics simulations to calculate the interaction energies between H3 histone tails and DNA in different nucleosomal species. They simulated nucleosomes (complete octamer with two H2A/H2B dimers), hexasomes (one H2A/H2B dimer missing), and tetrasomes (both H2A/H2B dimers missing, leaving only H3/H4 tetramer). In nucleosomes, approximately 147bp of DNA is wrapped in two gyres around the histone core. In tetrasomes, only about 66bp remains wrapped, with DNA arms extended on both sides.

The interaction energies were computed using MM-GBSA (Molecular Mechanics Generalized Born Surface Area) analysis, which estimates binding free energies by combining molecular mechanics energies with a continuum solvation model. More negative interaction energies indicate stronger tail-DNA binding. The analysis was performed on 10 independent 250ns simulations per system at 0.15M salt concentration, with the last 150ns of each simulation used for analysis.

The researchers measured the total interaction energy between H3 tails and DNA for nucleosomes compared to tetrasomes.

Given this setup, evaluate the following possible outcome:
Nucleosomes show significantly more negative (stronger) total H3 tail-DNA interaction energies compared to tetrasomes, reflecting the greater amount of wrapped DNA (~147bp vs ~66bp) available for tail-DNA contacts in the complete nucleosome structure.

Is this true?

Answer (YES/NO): YES